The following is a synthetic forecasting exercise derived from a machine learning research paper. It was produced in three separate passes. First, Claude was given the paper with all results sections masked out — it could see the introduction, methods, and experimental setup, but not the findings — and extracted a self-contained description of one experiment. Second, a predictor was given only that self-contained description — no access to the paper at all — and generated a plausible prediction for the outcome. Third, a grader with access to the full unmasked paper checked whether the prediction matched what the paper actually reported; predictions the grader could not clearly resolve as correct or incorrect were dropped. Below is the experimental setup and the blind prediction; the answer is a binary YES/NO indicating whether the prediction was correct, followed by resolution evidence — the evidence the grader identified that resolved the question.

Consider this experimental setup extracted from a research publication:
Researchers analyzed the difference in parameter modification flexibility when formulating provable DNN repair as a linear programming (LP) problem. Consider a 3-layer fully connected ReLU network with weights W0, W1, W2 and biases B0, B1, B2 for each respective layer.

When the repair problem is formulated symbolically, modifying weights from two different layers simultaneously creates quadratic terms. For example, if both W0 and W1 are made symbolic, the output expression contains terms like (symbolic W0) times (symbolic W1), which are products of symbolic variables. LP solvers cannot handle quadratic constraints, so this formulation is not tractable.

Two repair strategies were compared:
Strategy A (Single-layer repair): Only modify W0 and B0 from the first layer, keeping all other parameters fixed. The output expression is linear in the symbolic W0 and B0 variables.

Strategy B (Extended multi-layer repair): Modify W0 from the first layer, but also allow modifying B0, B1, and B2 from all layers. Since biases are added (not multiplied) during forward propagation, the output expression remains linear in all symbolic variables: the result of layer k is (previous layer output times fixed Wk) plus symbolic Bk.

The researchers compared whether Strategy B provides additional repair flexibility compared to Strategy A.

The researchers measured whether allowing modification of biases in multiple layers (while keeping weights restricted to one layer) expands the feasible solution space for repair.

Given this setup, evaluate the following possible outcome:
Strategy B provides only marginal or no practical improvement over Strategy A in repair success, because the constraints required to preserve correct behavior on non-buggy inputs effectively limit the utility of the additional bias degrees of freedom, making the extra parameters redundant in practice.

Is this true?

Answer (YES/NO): NO